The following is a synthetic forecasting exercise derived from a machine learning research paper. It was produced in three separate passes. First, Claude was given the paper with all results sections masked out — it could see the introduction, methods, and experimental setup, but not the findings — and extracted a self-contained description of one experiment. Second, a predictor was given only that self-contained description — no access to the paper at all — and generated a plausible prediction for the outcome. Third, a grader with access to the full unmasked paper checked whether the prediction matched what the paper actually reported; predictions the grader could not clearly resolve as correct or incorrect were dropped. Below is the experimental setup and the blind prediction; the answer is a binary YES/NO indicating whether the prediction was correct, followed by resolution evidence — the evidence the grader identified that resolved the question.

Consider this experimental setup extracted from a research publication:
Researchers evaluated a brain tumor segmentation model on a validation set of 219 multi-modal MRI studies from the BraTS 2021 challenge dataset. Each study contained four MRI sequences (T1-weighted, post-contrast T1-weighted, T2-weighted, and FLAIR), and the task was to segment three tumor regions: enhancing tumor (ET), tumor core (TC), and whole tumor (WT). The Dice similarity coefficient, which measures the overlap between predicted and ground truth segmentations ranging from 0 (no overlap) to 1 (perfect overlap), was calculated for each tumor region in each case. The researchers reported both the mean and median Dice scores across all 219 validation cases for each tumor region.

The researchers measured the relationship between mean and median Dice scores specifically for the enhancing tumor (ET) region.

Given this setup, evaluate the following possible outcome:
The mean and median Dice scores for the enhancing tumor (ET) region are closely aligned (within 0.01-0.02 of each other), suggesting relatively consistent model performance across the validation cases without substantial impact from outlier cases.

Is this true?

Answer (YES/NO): NO